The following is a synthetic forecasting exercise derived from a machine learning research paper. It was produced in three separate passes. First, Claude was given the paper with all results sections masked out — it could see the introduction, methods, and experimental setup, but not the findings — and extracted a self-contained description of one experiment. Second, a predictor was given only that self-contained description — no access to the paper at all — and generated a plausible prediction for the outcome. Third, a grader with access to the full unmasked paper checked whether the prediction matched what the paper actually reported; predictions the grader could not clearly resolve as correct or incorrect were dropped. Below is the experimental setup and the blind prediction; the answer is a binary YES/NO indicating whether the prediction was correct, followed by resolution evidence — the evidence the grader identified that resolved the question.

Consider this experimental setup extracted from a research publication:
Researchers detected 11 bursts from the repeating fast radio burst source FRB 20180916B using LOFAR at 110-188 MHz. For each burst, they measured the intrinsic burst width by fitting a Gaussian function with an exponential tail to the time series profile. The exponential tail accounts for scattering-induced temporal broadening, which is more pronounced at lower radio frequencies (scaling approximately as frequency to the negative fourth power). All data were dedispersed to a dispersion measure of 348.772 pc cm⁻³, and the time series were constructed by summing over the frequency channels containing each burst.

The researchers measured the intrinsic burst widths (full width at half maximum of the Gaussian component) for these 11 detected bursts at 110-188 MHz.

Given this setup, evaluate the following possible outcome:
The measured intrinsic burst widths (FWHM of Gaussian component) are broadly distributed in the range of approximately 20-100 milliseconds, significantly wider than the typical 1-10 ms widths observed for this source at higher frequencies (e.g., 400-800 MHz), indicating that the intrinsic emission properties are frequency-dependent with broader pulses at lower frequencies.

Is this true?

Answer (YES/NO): NO